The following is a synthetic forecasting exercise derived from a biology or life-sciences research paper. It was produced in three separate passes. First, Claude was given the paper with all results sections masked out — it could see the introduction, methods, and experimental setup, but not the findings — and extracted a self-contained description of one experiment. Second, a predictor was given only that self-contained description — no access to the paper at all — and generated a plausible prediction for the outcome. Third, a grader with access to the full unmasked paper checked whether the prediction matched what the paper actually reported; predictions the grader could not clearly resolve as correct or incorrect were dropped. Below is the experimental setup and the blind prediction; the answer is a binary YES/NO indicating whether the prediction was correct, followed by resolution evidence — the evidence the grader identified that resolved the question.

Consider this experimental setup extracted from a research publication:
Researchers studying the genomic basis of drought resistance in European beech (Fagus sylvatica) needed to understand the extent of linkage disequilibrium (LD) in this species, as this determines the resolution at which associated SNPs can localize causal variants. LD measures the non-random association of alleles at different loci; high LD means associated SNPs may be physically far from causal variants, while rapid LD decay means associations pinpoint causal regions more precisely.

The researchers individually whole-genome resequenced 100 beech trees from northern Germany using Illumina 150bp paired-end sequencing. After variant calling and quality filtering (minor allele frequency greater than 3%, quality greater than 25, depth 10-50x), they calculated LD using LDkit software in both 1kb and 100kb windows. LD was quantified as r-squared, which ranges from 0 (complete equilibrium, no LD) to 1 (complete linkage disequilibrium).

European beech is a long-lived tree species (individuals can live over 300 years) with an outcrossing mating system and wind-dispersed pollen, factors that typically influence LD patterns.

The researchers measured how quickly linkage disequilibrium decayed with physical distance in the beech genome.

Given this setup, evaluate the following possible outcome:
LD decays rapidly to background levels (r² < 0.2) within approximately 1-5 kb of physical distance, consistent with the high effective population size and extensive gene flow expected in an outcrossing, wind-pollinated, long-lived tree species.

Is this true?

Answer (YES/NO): NO